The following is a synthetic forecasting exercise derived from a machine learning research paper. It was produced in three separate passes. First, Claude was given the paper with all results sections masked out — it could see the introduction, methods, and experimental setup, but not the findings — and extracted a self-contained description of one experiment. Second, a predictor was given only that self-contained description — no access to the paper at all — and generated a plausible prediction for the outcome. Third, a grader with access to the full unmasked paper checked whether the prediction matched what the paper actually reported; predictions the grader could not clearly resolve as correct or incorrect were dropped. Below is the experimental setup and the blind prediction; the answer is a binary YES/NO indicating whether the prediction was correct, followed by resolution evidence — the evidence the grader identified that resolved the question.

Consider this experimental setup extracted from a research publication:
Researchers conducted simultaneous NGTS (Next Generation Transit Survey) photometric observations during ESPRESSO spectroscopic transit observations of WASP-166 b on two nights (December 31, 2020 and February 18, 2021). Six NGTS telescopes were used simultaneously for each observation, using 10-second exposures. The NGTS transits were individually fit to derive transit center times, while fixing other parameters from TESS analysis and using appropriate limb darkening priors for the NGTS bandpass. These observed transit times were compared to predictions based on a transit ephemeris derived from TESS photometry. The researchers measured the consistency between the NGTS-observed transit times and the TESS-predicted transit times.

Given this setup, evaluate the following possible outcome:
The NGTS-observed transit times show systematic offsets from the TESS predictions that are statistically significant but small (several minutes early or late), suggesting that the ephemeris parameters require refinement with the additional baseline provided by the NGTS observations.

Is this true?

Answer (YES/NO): NO